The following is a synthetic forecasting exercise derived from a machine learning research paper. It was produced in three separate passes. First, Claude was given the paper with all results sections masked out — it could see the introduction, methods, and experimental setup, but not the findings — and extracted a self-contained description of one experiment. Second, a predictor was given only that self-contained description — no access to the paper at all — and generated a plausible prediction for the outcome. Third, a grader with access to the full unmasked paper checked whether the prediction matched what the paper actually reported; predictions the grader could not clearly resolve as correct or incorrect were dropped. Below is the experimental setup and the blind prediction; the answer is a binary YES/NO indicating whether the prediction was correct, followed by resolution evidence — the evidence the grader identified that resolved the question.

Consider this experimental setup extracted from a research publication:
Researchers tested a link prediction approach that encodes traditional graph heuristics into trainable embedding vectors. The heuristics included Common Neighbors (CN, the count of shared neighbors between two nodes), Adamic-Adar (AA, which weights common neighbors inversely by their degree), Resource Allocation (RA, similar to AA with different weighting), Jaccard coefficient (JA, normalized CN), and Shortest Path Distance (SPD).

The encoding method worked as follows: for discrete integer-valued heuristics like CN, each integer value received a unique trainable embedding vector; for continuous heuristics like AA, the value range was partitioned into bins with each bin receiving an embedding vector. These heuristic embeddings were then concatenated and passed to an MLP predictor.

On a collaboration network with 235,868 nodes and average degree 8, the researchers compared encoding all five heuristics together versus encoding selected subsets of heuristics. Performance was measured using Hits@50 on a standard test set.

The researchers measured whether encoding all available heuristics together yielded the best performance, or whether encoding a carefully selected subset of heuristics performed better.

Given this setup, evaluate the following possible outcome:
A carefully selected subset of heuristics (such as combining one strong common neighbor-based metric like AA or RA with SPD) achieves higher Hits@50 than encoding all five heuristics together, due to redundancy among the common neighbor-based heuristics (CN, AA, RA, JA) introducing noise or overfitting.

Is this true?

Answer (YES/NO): YES